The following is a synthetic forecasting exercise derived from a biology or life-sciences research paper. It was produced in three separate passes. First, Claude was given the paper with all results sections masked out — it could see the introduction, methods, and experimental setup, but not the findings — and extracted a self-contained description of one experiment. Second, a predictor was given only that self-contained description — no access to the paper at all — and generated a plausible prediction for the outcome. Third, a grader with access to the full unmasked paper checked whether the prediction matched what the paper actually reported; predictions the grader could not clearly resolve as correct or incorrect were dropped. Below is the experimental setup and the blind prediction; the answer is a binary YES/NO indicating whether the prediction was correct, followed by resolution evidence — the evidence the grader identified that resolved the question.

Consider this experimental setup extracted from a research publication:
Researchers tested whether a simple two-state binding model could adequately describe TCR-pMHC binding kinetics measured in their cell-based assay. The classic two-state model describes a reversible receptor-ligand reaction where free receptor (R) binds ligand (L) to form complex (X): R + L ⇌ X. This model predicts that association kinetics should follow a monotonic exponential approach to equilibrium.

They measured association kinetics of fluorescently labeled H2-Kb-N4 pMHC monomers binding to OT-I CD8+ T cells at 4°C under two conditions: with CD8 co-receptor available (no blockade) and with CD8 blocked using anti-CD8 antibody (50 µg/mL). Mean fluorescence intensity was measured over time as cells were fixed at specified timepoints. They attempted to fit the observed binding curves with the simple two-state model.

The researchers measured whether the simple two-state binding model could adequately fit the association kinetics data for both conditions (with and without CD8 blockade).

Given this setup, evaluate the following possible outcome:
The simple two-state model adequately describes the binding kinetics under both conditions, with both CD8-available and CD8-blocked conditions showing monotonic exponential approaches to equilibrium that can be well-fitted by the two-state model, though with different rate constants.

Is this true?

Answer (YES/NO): NO